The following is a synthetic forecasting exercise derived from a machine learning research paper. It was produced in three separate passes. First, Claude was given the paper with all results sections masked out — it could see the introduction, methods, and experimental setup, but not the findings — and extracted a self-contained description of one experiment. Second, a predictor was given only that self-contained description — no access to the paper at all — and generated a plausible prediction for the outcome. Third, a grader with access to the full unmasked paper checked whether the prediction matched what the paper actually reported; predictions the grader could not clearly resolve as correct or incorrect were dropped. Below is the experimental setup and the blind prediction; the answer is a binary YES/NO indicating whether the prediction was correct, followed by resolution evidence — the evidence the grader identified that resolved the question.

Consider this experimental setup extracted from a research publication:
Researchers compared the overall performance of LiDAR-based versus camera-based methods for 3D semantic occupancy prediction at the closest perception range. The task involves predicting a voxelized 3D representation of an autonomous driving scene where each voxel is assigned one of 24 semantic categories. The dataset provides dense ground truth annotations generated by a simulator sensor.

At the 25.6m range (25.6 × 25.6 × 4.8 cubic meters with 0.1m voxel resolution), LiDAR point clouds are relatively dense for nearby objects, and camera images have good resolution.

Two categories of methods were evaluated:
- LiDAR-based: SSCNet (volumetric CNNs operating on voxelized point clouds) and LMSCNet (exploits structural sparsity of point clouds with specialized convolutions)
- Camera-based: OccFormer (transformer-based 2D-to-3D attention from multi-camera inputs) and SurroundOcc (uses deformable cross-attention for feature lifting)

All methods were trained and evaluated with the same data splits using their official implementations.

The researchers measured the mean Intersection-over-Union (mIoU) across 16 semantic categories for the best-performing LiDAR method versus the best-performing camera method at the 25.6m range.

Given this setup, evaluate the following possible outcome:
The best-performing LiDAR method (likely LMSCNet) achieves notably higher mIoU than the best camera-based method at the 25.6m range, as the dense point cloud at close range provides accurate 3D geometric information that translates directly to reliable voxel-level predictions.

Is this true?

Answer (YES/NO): NO